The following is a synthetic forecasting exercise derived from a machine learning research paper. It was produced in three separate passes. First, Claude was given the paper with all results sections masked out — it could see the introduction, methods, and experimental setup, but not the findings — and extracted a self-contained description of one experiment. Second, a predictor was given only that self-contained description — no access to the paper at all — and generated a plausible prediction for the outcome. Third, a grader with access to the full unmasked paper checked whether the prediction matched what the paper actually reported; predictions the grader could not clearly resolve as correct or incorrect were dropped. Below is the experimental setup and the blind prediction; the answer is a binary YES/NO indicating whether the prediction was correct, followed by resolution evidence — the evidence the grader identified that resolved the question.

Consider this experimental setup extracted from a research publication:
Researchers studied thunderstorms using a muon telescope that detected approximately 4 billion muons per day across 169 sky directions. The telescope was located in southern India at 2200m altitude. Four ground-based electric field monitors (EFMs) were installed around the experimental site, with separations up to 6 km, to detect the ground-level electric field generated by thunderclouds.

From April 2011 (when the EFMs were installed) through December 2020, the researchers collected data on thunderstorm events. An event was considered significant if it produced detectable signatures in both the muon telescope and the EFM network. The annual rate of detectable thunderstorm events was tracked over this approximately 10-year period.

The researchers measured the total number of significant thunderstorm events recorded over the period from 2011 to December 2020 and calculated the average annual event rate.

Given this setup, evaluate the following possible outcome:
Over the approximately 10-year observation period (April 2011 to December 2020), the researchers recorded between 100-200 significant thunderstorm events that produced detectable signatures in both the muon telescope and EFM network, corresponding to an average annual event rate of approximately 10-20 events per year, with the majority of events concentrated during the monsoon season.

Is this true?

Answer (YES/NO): NO